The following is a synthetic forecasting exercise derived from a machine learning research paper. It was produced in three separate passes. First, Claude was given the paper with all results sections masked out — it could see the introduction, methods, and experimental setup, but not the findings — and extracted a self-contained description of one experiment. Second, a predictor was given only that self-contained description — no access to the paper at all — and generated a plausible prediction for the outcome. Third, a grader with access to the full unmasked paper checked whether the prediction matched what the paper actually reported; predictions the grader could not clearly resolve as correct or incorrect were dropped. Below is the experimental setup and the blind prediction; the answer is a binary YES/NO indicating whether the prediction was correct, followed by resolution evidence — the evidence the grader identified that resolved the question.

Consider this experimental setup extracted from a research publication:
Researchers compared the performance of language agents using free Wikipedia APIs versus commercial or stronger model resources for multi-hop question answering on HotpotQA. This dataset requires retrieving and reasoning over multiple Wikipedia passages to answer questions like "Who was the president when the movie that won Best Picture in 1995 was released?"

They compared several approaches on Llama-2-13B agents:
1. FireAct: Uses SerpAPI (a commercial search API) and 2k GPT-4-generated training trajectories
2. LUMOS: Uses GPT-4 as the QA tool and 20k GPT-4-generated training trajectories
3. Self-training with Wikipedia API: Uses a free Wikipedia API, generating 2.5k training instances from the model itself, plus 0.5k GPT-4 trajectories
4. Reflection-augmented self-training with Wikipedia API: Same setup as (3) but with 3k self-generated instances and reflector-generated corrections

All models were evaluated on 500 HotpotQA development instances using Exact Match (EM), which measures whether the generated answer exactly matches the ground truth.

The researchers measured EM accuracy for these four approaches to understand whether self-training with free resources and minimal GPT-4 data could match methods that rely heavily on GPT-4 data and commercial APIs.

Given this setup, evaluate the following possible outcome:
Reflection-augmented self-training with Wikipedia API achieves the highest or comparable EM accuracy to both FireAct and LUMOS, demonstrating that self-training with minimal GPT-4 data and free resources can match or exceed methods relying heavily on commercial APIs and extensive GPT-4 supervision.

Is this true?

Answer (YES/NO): YES